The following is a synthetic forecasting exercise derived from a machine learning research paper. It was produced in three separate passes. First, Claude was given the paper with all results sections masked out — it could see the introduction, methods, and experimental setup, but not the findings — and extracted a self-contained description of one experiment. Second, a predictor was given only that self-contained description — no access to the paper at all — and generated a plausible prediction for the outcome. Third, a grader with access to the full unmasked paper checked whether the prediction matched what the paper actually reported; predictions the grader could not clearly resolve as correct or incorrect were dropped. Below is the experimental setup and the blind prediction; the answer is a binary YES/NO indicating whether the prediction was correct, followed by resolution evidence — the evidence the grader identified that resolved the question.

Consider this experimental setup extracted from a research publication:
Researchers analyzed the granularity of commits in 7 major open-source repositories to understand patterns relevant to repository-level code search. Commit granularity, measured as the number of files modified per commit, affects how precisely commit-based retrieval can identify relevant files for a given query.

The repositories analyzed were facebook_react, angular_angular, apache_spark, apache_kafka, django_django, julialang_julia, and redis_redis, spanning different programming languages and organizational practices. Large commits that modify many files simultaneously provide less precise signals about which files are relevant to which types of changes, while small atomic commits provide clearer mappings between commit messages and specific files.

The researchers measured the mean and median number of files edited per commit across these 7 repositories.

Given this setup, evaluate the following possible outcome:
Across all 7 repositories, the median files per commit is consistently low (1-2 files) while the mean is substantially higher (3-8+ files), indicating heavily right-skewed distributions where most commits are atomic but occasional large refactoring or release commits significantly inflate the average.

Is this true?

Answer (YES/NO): NO